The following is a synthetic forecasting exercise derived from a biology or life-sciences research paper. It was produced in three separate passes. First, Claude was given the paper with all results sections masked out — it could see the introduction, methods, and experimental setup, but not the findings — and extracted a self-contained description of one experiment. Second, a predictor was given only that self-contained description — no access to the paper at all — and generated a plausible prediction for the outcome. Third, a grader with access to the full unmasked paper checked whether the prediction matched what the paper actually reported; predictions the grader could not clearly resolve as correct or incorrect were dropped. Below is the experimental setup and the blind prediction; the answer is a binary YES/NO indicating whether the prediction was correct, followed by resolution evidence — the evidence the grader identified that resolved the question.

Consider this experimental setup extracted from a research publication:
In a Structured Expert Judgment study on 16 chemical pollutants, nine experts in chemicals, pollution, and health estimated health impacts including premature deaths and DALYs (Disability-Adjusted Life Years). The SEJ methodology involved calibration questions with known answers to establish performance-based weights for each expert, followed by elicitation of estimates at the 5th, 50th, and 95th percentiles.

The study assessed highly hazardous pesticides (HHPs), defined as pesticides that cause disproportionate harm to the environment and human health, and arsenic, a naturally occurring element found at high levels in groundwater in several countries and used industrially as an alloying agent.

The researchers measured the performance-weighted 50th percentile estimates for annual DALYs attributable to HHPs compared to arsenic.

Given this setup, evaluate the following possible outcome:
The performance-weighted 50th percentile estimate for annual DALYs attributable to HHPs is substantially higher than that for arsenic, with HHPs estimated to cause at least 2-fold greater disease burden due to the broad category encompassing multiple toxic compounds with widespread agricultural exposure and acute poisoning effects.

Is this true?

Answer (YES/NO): YES